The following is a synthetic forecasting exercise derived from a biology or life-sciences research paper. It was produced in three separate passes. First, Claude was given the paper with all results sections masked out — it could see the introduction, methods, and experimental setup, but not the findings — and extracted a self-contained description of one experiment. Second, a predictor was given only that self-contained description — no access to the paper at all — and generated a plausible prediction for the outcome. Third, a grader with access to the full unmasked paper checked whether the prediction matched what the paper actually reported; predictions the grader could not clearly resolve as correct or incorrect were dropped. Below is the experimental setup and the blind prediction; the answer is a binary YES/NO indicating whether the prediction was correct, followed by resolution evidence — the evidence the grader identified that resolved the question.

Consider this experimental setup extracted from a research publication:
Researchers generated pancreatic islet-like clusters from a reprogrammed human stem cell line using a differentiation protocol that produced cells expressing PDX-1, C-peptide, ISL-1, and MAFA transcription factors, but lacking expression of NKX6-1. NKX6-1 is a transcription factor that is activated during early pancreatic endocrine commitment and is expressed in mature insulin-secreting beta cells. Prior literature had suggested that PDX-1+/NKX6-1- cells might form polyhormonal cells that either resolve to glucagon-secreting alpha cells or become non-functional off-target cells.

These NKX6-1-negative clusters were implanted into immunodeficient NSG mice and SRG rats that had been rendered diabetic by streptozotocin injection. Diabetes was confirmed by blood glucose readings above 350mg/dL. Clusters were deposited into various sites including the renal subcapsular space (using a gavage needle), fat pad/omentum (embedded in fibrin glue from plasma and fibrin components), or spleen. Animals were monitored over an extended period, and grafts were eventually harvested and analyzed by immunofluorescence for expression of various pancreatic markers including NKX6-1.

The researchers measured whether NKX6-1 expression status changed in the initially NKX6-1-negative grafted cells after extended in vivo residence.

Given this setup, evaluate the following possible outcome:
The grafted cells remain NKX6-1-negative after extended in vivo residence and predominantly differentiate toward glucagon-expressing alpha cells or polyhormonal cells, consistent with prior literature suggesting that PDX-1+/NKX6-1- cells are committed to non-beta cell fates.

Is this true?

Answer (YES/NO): NO